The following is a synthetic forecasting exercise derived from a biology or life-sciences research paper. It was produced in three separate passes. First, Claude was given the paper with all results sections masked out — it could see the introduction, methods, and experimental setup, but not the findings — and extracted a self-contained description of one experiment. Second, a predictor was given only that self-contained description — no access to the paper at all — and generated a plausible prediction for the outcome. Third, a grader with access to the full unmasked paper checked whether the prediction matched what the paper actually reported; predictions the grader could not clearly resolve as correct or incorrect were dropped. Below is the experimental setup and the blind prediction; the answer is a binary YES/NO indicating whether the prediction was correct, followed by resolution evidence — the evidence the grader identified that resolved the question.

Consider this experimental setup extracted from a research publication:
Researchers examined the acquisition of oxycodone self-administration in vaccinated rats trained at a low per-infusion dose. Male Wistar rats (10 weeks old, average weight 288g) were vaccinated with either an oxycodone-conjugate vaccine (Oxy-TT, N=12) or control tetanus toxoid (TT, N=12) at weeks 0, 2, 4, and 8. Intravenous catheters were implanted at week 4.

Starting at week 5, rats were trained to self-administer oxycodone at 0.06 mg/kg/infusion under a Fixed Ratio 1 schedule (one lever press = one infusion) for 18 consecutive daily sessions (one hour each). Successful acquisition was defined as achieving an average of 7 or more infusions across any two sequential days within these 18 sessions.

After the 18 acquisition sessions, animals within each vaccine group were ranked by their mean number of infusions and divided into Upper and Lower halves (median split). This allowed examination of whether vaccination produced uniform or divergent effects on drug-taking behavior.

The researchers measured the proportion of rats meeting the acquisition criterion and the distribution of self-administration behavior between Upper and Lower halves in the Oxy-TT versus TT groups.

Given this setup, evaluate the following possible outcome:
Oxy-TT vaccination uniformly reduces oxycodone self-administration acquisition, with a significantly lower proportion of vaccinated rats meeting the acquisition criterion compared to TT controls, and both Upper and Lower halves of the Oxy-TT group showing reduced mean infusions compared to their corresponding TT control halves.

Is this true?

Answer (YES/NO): NO